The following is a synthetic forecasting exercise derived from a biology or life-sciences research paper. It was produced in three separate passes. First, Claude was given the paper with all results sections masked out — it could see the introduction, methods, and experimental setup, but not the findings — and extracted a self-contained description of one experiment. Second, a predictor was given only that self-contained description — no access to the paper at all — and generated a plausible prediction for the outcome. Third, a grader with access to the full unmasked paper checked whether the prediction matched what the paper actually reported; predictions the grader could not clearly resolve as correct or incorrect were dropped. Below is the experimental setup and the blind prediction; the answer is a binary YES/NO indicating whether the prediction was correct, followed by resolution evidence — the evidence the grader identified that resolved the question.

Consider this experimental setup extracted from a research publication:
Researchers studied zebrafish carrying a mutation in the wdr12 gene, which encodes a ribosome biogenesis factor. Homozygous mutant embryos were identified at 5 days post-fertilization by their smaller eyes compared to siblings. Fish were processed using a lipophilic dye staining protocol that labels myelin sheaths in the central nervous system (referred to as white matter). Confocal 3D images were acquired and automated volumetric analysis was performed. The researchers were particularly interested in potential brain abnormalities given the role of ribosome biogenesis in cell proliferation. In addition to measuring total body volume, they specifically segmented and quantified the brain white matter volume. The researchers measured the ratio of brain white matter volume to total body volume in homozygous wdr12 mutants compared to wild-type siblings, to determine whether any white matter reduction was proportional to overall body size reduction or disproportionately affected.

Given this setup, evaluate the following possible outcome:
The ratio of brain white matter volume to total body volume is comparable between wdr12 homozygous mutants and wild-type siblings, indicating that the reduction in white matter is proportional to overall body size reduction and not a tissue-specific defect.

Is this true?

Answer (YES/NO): YES